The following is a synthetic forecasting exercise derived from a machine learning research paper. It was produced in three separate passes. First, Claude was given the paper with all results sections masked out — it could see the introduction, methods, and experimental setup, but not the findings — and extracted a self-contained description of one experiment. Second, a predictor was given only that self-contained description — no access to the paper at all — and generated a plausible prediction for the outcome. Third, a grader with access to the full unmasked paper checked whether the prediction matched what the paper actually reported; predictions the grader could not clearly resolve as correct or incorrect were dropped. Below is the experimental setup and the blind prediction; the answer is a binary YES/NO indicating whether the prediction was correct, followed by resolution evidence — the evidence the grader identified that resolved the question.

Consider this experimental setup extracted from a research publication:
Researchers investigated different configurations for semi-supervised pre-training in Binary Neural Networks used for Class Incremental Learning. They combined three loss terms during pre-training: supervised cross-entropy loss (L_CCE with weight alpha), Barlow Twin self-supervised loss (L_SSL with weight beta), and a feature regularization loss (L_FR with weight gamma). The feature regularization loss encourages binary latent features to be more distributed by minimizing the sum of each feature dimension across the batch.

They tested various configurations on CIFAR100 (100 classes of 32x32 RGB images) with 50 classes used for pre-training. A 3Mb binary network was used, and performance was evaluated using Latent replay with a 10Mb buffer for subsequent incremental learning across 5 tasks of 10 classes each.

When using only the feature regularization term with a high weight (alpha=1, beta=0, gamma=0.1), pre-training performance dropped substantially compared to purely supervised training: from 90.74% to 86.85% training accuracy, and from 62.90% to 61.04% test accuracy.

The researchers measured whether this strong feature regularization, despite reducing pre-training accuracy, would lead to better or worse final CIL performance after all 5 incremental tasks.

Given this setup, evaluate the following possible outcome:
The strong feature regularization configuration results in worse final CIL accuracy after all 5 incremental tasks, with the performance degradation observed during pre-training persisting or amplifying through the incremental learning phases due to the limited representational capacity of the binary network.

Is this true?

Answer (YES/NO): YES